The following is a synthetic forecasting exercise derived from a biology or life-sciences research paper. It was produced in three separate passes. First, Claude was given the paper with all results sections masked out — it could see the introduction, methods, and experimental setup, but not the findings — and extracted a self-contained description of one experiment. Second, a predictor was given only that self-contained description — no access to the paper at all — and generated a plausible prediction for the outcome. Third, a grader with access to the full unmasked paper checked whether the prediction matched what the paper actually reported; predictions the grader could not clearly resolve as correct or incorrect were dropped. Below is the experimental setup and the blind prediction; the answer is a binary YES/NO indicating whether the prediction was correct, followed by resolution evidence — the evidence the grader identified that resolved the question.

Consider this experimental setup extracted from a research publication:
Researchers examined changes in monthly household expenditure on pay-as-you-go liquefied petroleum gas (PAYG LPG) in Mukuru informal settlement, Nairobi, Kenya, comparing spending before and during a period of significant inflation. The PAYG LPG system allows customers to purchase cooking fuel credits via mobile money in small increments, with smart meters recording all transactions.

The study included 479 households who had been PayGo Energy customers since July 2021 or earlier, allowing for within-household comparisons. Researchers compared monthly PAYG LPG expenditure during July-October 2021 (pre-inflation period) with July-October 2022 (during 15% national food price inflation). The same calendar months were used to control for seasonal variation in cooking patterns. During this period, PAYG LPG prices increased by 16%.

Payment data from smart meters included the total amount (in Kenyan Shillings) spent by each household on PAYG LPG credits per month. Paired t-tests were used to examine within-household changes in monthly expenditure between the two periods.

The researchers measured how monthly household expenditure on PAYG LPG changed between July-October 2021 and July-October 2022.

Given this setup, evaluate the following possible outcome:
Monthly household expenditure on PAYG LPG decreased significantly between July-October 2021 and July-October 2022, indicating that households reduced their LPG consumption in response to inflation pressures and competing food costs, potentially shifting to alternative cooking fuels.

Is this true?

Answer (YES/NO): NO